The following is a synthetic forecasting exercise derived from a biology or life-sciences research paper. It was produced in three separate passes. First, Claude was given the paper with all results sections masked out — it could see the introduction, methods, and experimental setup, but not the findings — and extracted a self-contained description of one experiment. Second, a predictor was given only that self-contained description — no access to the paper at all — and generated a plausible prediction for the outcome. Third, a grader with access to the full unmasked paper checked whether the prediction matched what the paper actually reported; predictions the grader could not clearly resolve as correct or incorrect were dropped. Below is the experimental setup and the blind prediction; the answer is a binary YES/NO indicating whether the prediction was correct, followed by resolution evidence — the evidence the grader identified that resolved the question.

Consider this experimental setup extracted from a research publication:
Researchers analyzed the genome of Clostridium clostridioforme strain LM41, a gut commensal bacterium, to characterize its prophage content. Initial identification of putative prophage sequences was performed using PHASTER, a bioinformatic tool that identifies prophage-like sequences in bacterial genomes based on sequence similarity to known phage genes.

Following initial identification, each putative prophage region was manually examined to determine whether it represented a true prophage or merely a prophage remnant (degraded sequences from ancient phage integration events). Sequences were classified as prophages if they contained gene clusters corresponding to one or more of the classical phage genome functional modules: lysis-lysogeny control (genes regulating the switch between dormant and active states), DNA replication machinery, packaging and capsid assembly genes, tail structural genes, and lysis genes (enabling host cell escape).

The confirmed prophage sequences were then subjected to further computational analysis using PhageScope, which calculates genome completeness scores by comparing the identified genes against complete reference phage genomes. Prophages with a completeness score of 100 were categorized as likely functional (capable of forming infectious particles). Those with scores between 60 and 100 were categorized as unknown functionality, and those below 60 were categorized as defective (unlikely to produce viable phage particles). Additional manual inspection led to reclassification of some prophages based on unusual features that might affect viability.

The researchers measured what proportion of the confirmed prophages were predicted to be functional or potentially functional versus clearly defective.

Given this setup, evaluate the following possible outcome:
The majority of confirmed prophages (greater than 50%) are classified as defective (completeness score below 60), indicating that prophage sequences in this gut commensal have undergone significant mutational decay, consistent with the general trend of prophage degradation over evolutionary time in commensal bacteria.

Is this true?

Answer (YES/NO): NO